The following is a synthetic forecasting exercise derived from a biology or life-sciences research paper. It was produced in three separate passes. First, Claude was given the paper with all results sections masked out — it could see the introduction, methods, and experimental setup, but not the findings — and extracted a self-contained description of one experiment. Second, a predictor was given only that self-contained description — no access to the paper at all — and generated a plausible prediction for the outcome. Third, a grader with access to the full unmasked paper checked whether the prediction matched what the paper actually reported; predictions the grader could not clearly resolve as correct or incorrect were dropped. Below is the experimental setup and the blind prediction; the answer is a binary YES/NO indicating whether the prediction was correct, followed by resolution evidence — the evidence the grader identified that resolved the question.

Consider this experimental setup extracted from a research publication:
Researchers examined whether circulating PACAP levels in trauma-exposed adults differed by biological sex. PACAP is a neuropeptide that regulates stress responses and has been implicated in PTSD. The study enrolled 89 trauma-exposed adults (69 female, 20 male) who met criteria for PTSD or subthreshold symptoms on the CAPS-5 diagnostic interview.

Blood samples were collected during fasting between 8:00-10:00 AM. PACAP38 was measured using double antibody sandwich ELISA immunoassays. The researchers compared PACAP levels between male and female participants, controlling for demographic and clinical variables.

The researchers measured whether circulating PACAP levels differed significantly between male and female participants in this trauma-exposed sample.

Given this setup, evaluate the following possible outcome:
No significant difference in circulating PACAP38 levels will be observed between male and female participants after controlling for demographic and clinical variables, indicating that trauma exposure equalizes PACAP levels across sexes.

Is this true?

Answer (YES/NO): NO